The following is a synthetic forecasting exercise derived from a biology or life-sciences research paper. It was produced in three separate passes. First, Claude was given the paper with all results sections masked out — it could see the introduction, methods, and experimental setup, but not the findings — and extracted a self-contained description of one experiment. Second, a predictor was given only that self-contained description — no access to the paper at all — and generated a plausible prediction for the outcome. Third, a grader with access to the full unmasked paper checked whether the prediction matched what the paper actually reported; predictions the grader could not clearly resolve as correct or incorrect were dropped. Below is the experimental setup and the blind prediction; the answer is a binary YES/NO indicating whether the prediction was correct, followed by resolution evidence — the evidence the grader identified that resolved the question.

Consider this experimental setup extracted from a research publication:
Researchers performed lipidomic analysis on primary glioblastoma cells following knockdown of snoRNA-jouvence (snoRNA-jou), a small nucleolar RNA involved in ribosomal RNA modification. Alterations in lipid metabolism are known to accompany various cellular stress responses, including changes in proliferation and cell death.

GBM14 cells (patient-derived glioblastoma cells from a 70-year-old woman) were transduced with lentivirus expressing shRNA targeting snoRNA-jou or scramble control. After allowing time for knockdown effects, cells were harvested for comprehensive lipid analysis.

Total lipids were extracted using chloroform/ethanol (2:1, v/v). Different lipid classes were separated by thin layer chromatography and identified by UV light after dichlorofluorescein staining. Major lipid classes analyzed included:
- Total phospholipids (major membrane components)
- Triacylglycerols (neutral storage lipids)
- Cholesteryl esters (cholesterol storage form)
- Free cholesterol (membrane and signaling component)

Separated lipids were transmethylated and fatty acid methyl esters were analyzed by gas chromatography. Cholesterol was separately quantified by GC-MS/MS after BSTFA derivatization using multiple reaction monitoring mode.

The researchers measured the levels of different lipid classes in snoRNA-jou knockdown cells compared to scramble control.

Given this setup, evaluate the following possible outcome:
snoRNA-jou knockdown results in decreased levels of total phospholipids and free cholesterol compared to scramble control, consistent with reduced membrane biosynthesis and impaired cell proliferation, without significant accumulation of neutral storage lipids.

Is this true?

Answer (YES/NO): NO